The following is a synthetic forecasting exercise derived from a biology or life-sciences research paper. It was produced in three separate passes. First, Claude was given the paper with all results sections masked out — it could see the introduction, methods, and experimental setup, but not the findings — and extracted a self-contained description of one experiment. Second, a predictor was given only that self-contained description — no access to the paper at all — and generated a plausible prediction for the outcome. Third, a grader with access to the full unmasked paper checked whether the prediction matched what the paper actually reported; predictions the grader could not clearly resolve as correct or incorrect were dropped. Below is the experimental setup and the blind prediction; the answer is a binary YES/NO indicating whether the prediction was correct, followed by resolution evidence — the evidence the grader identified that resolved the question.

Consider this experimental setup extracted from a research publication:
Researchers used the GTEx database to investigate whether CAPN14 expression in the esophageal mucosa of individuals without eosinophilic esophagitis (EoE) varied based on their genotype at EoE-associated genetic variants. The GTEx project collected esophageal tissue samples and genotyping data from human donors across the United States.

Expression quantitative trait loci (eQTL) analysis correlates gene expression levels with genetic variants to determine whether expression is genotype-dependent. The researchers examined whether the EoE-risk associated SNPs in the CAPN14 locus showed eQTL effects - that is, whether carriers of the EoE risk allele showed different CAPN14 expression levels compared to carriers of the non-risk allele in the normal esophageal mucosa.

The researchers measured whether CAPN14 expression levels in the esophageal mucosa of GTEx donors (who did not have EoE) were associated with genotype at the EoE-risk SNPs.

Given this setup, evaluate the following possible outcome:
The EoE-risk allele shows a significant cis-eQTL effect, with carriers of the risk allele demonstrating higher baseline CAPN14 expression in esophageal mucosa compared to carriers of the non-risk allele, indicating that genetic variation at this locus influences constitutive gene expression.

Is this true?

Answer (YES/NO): NO